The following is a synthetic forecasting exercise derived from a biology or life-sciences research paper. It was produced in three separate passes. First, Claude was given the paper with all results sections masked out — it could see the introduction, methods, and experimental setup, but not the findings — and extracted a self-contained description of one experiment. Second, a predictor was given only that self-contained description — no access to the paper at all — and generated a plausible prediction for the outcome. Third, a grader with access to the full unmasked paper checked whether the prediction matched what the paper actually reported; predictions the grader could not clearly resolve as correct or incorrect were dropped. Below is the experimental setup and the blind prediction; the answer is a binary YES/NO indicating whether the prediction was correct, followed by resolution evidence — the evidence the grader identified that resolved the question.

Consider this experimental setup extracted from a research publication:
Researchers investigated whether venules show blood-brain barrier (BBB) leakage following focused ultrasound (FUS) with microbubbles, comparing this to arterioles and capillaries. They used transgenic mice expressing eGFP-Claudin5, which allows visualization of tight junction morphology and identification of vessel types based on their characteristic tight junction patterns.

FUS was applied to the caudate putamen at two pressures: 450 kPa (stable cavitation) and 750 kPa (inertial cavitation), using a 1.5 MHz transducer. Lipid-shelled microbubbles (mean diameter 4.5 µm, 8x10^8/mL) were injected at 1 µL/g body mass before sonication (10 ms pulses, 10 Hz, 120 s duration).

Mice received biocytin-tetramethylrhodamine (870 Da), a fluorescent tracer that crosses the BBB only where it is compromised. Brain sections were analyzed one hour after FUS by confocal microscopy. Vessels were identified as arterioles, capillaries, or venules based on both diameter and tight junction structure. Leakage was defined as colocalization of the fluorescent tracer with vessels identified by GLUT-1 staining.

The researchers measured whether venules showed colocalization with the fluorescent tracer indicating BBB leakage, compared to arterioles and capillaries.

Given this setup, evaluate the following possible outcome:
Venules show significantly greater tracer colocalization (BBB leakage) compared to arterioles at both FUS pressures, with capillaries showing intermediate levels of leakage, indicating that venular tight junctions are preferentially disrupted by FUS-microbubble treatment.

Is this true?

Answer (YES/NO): NO